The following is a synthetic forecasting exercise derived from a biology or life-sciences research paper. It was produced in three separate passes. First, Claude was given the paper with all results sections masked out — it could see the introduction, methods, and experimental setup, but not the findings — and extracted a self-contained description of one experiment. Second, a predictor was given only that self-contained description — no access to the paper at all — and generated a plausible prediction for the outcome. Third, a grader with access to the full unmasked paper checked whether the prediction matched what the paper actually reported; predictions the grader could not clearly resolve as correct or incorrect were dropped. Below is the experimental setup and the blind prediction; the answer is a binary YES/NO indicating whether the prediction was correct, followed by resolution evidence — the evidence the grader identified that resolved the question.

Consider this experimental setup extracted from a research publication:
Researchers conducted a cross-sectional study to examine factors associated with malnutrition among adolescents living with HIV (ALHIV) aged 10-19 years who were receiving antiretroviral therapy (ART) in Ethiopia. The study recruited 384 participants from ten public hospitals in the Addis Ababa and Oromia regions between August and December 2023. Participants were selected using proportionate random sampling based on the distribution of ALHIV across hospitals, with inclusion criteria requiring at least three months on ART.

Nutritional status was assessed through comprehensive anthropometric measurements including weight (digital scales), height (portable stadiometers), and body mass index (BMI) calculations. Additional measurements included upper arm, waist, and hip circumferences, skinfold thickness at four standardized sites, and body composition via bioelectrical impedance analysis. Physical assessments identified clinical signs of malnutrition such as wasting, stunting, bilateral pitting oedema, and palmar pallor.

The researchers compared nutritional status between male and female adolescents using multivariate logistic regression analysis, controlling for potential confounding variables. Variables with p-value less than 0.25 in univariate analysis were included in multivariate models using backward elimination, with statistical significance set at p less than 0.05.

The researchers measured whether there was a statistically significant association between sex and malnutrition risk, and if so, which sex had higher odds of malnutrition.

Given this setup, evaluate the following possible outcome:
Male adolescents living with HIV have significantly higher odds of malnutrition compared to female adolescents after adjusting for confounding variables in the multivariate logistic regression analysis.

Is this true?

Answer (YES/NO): YES